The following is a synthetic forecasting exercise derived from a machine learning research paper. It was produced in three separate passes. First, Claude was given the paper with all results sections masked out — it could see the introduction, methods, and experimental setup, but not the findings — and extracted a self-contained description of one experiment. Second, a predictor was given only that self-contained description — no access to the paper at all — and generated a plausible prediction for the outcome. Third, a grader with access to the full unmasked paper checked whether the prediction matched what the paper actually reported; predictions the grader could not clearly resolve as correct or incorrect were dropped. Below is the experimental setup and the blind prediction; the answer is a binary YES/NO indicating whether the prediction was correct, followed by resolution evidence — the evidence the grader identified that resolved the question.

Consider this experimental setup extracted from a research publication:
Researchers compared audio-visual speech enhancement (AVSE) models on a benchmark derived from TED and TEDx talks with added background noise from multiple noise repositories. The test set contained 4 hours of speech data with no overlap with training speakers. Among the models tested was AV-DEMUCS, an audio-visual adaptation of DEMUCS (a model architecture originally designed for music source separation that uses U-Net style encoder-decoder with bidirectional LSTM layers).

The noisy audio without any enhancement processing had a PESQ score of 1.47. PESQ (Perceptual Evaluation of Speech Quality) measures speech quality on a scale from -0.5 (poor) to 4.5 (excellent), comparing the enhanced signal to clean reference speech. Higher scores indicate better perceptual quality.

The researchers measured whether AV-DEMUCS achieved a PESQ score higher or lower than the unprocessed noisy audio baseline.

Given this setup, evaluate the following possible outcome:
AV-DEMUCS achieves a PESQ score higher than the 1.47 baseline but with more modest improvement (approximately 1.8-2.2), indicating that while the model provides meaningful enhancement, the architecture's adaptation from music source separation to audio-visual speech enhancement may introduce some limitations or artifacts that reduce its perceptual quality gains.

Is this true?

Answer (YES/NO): NO